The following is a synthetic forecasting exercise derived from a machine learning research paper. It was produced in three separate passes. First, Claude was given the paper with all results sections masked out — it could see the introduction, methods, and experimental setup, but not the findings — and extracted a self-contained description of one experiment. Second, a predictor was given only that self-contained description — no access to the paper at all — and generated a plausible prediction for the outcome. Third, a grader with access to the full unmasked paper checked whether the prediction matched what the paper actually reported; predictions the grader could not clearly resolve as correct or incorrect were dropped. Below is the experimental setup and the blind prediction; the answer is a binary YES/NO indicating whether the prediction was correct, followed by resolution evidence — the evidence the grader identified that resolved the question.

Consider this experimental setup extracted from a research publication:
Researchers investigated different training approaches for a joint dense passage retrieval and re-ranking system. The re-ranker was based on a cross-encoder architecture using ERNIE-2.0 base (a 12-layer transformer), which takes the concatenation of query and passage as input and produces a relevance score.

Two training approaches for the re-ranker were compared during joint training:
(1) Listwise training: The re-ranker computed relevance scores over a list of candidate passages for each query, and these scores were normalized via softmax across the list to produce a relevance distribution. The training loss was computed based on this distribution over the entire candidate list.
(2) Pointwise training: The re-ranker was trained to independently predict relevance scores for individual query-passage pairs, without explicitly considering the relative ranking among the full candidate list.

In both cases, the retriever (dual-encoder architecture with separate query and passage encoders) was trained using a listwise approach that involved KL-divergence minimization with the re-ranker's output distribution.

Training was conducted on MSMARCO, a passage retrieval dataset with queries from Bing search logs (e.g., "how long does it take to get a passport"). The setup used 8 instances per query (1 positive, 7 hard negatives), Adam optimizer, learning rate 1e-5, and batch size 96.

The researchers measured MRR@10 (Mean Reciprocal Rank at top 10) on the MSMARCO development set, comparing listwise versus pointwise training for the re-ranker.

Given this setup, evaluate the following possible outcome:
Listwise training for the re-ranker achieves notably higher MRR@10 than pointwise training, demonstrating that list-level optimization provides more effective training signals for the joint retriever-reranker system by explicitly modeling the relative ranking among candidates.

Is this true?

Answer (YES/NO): YES